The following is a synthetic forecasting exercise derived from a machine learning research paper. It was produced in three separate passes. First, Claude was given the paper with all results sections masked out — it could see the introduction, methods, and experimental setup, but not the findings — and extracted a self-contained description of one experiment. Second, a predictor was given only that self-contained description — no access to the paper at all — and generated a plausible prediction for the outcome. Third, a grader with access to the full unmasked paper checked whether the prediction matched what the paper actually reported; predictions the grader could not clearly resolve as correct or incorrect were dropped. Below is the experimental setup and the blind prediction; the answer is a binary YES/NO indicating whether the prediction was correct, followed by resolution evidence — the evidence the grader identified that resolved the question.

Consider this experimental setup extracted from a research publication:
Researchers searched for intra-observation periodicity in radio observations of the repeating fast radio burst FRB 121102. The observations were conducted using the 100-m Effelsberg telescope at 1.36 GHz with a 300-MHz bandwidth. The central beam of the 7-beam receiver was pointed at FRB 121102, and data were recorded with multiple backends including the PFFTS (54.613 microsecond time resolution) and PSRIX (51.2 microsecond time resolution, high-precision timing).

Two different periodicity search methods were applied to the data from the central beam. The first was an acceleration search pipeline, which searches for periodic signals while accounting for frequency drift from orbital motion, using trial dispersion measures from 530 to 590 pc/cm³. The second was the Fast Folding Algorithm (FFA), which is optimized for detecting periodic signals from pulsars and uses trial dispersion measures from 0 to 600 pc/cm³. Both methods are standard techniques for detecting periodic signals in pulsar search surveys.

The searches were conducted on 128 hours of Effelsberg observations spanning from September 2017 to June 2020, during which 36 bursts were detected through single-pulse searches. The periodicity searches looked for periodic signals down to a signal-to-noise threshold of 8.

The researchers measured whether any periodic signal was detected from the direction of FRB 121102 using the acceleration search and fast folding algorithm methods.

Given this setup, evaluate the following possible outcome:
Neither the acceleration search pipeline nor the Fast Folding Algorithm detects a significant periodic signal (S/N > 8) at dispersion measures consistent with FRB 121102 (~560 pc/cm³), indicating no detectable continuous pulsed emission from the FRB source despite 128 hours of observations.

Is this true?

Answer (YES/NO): YES